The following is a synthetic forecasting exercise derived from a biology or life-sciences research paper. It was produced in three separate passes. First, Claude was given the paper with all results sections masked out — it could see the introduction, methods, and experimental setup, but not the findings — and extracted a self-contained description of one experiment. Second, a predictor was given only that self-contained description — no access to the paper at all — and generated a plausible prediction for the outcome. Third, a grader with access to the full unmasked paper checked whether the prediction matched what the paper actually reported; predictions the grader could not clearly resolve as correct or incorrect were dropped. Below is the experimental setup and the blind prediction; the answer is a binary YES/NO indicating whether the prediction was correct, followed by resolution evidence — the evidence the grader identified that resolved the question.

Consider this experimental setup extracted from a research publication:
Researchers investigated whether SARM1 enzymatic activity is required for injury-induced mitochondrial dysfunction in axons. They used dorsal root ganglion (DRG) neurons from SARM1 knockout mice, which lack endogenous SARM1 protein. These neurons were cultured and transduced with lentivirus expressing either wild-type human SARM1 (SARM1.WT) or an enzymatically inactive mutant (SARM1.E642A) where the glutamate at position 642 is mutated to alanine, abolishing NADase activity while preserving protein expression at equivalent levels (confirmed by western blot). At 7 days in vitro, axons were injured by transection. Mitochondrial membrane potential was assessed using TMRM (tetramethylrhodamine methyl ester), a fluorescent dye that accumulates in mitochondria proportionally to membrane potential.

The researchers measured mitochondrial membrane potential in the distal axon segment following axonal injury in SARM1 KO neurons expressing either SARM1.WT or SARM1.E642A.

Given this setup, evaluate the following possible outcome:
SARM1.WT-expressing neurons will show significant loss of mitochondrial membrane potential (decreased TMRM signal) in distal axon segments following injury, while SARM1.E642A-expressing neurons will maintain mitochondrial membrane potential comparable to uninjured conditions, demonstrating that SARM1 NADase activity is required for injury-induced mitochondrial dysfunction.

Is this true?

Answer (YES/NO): YES